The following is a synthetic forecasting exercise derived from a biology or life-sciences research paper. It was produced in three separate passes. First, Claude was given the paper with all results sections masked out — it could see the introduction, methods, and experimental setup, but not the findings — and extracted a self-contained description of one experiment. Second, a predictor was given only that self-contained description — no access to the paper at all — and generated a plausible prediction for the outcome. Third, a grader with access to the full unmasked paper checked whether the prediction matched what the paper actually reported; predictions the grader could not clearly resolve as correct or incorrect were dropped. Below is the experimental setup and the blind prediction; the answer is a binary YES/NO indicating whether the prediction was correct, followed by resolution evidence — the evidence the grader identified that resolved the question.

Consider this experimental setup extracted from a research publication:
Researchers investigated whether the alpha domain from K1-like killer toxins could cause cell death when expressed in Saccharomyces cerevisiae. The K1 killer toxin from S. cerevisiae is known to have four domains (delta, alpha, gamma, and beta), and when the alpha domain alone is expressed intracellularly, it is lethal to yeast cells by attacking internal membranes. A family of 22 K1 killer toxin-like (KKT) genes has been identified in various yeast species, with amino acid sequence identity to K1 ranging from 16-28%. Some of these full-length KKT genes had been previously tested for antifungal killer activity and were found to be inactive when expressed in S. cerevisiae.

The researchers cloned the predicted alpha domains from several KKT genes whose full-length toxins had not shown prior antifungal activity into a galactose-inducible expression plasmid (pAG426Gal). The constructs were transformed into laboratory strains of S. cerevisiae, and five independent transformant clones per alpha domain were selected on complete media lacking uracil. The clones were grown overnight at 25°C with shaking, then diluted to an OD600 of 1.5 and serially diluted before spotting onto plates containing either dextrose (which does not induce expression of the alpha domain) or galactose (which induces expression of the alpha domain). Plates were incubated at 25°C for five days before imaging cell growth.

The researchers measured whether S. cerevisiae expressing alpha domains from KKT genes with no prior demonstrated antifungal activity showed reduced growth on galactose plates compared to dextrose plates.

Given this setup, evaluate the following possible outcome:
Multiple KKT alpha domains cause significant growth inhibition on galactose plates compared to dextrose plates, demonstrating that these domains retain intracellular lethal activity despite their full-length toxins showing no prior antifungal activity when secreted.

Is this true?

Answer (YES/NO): YES